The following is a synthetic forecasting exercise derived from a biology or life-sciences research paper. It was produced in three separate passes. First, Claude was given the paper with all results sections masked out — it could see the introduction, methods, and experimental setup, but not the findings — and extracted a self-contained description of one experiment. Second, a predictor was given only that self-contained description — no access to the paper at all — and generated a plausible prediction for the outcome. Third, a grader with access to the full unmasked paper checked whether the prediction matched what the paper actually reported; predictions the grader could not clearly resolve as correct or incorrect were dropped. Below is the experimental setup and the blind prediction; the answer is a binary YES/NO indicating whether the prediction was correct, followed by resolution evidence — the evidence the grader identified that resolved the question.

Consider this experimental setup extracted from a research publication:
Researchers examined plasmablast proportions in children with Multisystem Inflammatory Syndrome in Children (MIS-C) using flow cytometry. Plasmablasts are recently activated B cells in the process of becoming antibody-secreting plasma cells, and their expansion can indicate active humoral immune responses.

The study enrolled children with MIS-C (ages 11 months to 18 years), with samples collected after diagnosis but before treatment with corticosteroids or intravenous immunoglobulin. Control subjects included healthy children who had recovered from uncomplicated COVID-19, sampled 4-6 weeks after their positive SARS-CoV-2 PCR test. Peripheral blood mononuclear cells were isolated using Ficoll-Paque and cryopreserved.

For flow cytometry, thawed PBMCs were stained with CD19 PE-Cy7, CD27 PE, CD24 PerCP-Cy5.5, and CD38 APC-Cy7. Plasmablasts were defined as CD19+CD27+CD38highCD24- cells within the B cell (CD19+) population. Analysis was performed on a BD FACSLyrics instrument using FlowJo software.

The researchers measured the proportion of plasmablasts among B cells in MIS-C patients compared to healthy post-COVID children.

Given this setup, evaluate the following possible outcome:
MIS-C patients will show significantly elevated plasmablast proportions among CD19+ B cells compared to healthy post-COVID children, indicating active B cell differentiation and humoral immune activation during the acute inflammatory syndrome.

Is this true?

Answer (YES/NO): NO